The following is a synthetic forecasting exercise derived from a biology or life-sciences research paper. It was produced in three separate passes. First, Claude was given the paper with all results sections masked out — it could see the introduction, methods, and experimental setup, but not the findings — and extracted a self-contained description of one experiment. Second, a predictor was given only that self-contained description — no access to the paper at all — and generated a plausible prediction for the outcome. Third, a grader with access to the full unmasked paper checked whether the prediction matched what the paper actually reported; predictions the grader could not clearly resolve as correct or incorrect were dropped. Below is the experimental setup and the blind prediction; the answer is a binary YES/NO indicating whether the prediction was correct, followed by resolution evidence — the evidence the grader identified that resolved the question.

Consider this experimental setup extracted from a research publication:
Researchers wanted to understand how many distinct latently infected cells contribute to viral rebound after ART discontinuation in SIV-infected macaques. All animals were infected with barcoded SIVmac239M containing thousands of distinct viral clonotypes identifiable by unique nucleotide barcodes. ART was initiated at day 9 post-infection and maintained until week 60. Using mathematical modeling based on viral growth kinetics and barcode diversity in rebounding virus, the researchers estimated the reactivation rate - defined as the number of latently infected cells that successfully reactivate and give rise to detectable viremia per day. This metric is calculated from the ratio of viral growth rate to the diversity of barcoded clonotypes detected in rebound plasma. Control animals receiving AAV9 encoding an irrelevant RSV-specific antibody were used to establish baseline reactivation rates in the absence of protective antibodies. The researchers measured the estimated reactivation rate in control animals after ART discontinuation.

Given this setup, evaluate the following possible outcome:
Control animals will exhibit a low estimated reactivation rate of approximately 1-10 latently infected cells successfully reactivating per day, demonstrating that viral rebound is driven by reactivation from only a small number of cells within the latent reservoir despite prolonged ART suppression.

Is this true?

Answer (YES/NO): YES